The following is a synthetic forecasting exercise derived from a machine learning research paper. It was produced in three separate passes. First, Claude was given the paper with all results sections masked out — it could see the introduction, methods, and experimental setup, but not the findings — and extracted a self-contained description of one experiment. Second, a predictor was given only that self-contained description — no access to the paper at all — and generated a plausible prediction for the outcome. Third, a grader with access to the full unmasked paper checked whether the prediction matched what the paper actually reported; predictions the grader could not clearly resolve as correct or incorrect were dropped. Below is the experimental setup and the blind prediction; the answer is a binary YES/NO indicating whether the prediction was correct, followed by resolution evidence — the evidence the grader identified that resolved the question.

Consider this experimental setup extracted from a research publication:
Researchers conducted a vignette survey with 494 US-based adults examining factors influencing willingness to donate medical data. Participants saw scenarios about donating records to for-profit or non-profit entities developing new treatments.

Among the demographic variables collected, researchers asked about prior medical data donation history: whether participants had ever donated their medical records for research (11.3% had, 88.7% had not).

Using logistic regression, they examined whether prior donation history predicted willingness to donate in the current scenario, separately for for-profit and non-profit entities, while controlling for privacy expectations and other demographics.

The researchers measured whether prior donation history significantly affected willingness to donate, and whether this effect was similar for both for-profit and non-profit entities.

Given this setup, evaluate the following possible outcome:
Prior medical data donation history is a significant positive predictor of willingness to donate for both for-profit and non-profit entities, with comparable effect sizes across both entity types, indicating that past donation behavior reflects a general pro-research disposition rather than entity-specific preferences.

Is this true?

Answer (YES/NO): NO